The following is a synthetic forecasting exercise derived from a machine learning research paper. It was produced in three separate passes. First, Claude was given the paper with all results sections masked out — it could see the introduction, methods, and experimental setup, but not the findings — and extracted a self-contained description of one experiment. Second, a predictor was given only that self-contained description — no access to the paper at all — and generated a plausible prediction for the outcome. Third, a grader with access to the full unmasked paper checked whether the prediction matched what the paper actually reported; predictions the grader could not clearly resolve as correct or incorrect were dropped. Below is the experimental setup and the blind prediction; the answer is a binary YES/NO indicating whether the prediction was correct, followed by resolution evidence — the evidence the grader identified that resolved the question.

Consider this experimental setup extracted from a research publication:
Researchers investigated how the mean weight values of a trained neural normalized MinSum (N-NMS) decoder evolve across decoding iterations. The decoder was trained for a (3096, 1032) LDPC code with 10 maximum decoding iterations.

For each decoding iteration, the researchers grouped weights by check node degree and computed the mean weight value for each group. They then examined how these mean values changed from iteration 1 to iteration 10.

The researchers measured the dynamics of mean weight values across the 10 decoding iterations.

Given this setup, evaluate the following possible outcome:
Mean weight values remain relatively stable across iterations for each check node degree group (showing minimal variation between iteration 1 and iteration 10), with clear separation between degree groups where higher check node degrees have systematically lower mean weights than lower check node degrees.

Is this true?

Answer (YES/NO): NO